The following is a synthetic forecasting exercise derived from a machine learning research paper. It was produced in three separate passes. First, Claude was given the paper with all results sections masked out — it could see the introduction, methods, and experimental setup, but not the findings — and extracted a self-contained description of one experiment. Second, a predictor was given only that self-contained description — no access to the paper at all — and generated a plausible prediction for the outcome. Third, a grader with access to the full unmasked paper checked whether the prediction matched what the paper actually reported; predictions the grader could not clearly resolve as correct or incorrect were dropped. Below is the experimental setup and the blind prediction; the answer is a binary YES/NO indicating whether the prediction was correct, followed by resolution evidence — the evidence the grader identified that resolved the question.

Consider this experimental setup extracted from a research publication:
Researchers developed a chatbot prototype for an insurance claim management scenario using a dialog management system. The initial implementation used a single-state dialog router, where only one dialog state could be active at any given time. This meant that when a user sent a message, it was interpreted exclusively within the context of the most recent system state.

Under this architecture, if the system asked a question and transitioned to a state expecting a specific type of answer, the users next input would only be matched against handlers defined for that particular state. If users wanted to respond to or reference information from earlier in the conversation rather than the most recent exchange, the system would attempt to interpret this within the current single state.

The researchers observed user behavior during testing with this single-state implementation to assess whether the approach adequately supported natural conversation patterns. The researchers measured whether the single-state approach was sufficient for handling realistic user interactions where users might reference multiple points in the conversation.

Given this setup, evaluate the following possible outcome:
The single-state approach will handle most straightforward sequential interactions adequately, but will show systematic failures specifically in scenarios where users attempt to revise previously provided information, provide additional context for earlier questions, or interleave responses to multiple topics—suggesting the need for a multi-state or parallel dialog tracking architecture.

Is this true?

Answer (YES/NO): NO